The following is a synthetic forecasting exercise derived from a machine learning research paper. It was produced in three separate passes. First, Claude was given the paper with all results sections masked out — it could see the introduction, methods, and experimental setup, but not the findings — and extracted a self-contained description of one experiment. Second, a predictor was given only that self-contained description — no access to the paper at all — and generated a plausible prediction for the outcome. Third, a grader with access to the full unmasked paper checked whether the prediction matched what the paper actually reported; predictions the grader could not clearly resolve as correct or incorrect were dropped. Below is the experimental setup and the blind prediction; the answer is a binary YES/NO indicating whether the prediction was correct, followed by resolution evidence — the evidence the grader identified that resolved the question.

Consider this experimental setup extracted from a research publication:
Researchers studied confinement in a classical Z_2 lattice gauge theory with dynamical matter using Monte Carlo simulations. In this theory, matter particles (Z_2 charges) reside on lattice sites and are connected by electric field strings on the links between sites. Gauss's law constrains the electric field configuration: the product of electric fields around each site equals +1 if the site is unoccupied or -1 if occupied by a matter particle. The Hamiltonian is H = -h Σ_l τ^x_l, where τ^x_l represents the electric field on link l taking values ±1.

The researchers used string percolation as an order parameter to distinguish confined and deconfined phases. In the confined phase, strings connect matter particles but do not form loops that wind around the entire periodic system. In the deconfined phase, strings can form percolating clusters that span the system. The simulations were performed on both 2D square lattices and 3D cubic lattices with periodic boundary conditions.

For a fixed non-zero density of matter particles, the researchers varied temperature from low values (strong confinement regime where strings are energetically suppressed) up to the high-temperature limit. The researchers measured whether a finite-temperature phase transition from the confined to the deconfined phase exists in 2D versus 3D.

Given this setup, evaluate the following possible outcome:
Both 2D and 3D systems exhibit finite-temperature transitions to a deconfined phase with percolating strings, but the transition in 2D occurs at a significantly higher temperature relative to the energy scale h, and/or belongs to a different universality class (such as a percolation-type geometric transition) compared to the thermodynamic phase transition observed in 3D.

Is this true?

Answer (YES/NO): NO